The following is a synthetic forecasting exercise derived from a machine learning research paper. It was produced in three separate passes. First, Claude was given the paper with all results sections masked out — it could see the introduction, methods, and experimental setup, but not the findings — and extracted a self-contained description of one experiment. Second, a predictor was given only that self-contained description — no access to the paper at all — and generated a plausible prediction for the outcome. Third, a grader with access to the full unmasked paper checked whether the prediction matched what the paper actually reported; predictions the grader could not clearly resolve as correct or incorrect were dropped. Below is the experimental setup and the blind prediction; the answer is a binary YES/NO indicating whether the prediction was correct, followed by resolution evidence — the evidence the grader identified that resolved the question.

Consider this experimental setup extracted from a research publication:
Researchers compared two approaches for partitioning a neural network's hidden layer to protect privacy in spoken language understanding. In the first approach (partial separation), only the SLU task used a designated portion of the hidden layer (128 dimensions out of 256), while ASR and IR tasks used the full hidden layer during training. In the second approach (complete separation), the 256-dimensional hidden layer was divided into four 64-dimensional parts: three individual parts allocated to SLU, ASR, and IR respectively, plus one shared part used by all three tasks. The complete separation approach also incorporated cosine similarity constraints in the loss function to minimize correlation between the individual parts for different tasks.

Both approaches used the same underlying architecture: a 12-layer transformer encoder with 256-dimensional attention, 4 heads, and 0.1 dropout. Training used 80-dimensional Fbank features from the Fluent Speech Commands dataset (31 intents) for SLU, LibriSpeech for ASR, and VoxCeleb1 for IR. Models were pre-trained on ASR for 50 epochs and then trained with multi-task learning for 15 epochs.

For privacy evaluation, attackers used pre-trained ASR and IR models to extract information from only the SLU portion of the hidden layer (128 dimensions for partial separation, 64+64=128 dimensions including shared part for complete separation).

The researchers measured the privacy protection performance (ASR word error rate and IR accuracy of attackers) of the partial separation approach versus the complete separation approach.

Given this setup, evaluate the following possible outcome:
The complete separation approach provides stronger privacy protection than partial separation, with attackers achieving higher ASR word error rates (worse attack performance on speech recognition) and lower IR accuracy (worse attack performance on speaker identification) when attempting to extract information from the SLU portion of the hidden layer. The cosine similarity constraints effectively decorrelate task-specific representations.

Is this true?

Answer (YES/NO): YES